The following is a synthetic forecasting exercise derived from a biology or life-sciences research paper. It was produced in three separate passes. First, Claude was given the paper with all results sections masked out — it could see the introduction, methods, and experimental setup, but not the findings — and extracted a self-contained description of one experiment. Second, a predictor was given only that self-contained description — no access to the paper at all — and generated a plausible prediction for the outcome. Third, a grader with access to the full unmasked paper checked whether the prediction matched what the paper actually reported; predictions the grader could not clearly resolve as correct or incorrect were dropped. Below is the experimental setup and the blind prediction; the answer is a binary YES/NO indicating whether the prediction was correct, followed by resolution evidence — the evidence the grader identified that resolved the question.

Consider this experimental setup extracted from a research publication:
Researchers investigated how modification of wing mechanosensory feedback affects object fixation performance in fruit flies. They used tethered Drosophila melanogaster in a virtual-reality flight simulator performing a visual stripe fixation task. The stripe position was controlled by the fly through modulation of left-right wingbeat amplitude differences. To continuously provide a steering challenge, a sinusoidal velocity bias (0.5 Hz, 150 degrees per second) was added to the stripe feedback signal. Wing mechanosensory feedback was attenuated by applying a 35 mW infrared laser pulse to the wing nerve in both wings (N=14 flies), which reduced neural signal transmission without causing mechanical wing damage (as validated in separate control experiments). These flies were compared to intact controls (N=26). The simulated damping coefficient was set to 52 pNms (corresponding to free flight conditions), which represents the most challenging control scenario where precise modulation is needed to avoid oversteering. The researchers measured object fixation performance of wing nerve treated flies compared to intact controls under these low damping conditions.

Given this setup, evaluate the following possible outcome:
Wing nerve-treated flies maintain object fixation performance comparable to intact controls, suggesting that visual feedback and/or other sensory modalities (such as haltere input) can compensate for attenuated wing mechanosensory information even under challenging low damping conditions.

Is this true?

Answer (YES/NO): NO